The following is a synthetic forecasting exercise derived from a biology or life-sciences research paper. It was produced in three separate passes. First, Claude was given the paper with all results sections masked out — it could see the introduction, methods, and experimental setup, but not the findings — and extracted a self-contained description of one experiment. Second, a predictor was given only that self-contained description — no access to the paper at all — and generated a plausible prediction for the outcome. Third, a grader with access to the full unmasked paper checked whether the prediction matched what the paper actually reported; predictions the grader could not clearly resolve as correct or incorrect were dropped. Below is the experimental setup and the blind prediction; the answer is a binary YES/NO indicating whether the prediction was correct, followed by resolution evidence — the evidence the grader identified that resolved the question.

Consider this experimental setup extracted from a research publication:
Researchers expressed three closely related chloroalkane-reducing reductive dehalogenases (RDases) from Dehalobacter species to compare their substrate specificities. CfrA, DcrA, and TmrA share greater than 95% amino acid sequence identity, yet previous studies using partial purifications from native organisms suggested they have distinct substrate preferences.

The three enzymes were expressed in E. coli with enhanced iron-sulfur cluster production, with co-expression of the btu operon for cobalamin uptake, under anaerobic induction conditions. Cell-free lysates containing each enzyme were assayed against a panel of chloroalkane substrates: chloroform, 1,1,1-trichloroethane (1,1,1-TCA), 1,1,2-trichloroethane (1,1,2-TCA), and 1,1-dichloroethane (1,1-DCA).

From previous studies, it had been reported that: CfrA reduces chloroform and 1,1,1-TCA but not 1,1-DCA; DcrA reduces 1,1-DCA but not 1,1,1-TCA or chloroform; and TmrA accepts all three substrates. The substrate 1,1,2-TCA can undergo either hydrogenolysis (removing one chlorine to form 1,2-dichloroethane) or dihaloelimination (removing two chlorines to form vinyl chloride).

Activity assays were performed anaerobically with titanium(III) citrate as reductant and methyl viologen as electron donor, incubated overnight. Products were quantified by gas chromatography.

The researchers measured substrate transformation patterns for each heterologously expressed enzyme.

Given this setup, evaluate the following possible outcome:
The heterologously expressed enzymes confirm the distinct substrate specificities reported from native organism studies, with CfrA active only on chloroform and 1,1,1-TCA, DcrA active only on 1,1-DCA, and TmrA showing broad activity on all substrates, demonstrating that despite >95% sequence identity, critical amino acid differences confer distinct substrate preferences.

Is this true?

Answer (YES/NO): YES